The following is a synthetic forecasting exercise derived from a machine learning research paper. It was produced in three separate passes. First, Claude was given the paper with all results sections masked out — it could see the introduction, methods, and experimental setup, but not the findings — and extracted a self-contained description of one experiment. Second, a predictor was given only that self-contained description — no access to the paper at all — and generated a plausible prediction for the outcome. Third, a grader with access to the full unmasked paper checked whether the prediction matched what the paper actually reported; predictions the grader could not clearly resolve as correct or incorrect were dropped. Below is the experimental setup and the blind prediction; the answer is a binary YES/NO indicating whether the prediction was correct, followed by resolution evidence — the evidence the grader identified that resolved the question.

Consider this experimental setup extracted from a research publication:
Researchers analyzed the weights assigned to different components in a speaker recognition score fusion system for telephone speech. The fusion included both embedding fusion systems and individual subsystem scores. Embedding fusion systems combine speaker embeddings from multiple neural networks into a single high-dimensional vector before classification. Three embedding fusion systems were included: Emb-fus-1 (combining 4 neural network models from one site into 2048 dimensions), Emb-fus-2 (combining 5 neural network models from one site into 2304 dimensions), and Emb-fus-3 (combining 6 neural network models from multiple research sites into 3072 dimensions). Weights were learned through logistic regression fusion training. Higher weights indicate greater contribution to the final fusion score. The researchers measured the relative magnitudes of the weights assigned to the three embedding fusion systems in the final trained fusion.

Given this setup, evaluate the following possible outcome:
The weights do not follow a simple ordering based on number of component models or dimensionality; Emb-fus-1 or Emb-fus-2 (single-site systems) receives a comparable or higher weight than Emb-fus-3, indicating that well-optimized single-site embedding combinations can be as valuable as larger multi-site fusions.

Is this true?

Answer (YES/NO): NO